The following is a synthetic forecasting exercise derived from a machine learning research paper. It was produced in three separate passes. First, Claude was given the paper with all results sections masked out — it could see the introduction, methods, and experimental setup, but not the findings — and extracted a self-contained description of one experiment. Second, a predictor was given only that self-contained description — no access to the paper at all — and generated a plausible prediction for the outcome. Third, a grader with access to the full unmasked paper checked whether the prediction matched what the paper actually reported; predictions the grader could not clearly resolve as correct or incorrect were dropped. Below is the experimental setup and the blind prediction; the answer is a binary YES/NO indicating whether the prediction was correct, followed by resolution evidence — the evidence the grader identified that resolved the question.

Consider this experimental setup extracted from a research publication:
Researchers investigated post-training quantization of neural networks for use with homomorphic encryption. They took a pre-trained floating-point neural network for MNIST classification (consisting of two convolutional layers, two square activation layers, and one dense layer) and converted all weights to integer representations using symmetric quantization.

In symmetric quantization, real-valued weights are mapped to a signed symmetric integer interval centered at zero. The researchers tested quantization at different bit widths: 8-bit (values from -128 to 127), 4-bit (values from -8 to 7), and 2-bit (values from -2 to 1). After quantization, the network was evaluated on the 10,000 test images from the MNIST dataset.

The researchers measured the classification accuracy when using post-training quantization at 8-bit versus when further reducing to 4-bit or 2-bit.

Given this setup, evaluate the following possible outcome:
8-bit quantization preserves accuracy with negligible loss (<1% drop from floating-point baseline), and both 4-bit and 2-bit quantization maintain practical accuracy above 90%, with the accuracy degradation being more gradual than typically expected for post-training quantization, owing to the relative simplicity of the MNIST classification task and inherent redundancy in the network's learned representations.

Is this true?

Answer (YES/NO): NO